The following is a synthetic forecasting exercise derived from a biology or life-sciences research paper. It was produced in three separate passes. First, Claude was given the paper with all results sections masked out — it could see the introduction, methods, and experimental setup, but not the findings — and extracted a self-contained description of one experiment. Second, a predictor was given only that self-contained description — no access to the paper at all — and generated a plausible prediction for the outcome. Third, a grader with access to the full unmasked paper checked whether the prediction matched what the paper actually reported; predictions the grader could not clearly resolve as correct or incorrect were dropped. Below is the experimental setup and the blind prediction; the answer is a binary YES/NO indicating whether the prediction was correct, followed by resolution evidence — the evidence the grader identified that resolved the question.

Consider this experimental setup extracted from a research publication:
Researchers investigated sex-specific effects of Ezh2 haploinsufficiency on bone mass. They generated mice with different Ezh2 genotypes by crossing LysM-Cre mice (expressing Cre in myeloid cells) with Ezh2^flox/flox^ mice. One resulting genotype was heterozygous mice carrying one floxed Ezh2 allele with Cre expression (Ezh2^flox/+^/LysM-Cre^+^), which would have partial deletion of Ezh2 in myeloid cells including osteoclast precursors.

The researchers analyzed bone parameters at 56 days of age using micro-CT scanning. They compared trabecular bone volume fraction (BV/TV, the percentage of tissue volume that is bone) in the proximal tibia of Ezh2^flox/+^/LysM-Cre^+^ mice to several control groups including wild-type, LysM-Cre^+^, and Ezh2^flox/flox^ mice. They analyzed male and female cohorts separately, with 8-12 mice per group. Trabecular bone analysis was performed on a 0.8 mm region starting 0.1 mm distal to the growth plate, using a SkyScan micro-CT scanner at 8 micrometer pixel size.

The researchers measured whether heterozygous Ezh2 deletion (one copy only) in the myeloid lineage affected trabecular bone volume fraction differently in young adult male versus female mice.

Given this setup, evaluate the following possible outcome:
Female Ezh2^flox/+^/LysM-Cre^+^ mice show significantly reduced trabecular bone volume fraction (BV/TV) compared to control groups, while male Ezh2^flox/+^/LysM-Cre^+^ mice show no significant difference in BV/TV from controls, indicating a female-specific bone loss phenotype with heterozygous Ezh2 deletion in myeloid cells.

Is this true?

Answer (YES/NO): NO